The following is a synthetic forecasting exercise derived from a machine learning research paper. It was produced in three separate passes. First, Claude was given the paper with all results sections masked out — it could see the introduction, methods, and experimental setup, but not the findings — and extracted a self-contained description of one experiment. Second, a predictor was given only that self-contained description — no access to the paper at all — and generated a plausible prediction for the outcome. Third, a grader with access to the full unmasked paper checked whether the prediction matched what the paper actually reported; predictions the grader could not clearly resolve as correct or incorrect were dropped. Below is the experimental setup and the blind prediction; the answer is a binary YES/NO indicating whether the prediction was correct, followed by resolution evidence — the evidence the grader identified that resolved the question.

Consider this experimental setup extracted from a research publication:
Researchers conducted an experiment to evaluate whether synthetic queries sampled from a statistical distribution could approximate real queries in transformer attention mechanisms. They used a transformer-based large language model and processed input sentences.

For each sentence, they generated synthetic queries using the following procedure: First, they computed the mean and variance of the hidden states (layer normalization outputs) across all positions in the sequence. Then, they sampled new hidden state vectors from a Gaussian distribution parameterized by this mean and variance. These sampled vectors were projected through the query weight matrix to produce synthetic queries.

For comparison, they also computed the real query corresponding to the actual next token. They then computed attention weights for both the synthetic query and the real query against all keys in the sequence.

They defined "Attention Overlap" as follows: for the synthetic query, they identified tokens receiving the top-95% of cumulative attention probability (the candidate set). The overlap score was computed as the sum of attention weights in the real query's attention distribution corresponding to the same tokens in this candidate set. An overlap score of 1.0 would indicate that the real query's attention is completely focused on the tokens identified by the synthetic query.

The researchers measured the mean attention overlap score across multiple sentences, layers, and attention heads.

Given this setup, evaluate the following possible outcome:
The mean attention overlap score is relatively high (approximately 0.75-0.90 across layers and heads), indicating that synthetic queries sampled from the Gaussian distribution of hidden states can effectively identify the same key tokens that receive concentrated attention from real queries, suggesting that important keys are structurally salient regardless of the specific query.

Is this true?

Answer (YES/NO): NO